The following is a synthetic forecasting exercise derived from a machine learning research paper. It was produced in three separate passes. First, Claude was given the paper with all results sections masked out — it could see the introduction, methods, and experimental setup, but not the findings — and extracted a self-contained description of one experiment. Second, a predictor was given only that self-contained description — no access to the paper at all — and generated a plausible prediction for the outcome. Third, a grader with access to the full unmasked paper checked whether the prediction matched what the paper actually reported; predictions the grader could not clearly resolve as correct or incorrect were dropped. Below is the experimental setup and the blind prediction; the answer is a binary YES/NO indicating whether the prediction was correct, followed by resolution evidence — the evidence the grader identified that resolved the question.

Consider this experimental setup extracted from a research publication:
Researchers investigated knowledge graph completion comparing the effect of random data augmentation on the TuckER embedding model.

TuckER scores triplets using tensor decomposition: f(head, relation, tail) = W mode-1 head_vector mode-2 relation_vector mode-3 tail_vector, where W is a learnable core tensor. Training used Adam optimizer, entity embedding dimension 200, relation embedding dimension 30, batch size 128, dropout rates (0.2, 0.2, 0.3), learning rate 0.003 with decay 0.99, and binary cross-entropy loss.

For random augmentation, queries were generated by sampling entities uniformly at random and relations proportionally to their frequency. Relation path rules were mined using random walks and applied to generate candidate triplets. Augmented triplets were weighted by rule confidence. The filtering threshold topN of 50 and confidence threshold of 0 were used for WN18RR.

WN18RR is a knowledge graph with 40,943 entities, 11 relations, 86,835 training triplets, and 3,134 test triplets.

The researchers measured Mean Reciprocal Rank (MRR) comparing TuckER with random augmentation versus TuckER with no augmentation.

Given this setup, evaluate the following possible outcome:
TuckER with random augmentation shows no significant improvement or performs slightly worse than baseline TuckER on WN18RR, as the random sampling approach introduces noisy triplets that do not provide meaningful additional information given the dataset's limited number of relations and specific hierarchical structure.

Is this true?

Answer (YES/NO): YES